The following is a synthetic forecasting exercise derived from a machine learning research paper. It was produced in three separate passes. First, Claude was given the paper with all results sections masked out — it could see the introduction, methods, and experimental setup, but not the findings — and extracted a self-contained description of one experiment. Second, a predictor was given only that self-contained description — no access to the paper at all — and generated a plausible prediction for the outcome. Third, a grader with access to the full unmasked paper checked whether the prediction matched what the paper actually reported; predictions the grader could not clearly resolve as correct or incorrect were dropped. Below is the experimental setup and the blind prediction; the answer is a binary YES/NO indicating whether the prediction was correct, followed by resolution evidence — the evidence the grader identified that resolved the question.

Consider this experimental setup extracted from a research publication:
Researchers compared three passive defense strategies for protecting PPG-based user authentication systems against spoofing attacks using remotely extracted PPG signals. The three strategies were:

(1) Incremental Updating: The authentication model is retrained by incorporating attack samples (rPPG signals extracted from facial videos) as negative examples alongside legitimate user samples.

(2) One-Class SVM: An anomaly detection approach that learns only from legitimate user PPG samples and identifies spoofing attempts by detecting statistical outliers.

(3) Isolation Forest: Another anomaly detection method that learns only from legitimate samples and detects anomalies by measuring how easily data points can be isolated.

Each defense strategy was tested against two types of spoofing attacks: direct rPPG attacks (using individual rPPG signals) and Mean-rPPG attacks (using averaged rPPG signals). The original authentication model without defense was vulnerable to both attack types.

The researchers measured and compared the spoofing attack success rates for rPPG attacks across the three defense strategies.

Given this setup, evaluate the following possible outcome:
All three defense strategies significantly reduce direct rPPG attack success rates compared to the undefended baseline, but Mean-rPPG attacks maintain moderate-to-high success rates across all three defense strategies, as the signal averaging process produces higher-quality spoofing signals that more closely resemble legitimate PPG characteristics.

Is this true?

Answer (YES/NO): NO